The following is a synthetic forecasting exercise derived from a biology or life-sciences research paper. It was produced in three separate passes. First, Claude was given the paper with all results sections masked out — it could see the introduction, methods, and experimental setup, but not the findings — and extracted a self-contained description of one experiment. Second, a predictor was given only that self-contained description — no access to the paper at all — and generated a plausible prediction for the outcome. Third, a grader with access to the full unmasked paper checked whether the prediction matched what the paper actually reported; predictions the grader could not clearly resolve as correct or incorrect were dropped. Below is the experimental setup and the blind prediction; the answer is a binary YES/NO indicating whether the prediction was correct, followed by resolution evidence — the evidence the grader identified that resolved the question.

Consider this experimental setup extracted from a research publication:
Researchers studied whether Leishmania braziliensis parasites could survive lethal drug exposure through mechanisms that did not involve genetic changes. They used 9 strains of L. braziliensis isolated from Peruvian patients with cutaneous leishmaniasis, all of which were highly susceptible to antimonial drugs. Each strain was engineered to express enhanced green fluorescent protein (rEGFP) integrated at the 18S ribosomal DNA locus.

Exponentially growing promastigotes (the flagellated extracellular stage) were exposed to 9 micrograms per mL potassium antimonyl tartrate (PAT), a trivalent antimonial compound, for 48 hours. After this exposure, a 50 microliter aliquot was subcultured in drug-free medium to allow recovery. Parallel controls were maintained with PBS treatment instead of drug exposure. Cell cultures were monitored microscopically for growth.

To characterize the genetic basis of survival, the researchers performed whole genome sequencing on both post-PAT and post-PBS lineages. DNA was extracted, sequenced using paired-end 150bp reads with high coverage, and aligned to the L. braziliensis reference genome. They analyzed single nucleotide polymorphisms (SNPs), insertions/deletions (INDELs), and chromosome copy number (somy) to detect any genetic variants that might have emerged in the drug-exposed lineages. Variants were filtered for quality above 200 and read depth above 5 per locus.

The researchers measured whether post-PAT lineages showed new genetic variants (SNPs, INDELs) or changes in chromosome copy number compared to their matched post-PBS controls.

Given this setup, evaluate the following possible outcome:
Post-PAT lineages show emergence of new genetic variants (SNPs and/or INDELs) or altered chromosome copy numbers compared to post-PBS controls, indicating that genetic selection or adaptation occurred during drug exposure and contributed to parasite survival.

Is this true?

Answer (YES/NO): NO